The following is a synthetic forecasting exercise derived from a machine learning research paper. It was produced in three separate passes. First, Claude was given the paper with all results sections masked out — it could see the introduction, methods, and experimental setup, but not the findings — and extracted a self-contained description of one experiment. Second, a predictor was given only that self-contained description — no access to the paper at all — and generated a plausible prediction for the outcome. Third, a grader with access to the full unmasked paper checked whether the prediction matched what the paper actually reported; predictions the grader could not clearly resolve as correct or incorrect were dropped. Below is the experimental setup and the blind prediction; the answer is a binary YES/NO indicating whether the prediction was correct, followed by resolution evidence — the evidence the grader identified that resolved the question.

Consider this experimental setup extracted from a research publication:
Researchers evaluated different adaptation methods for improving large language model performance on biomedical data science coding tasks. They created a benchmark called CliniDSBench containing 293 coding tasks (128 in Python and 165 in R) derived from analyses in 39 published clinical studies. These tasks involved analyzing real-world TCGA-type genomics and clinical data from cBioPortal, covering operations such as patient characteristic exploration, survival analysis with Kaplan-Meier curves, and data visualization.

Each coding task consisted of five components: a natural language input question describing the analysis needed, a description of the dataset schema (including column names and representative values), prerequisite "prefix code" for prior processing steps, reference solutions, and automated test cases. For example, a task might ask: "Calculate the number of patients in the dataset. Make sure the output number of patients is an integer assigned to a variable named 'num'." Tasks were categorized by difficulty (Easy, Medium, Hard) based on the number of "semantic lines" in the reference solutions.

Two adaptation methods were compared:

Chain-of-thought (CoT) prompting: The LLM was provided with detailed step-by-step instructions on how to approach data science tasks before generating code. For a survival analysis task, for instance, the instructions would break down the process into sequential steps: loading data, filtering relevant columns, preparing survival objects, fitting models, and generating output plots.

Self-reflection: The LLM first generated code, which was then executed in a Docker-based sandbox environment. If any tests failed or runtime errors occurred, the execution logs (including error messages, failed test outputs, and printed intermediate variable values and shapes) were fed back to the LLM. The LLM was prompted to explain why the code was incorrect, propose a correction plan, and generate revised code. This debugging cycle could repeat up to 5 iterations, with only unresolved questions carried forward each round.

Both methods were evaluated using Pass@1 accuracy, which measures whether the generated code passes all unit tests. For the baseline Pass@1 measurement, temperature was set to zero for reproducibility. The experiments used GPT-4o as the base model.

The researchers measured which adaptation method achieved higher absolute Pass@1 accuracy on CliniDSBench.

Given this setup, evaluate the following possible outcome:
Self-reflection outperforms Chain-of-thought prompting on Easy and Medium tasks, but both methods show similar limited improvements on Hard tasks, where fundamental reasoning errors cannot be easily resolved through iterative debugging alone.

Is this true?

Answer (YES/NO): NO